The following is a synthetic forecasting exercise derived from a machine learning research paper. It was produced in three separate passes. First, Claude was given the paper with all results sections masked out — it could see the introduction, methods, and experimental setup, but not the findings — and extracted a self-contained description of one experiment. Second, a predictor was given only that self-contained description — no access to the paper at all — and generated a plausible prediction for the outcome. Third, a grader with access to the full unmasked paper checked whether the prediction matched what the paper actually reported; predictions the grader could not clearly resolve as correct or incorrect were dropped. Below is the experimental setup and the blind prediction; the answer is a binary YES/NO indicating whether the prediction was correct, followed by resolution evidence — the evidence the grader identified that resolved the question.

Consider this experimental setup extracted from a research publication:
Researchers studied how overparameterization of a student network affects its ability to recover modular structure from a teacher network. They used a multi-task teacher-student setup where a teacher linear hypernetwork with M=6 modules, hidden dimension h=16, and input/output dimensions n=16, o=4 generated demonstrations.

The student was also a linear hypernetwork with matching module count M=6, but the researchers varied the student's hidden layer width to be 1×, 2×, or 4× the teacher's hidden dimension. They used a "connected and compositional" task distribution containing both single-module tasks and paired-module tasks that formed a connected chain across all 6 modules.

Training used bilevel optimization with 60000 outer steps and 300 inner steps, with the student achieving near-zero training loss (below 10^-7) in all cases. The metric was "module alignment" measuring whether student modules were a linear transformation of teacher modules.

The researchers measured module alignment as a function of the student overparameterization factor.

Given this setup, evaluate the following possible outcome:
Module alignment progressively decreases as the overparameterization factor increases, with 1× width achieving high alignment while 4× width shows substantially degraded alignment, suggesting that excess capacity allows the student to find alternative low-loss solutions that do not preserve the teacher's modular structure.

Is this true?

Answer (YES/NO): NO